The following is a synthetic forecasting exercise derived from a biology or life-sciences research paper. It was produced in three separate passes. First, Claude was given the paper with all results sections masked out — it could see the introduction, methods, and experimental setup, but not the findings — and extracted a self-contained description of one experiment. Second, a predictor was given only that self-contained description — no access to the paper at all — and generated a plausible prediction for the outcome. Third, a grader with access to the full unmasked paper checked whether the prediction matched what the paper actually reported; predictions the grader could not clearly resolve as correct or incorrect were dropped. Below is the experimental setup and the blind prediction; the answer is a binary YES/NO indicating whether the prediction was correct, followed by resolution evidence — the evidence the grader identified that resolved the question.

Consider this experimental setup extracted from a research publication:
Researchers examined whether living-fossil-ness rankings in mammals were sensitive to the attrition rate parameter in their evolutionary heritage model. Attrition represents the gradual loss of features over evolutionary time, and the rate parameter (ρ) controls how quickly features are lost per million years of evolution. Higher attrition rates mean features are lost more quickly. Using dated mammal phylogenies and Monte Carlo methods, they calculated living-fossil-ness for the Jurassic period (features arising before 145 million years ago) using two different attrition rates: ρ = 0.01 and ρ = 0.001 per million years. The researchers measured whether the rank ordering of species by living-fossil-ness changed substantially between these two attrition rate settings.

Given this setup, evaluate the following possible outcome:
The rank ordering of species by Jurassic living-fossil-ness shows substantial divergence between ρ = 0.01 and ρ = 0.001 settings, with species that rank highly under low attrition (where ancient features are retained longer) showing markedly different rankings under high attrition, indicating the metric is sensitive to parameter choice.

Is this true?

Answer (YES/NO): NO